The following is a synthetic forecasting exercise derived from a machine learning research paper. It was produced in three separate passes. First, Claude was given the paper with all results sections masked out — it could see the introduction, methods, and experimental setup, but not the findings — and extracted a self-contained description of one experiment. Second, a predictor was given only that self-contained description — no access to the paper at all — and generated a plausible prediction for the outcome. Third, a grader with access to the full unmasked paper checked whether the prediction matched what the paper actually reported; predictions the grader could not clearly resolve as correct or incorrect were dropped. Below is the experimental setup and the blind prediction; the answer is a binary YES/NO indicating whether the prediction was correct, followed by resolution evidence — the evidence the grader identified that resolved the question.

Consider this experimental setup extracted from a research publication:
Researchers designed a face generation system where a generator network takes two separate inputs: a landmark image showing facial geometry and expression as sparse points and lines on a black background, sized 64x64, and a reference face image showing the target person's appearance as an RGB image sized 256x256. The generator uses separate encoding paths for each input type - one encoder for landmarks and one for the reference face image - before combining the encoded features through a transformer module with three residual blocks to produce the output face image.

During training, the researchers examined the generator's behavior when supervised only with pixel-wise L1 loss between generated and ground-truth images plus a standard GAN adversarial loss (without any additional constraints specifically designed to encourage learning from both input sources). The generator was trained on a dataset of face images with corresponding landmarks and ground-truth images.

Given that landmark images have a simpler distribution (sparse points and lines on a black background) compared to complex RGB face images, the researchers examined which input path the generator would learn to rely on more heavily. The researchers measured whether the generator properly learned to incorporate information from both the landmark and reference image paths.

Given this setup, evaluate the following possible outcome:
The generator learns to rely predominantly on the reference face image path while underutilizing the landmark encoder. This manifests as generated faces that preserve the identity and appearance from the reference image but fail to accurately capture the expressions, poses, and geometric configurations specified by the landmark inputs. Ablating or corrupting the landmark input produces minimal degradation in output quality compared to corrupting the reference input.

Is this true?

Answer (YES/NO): NO